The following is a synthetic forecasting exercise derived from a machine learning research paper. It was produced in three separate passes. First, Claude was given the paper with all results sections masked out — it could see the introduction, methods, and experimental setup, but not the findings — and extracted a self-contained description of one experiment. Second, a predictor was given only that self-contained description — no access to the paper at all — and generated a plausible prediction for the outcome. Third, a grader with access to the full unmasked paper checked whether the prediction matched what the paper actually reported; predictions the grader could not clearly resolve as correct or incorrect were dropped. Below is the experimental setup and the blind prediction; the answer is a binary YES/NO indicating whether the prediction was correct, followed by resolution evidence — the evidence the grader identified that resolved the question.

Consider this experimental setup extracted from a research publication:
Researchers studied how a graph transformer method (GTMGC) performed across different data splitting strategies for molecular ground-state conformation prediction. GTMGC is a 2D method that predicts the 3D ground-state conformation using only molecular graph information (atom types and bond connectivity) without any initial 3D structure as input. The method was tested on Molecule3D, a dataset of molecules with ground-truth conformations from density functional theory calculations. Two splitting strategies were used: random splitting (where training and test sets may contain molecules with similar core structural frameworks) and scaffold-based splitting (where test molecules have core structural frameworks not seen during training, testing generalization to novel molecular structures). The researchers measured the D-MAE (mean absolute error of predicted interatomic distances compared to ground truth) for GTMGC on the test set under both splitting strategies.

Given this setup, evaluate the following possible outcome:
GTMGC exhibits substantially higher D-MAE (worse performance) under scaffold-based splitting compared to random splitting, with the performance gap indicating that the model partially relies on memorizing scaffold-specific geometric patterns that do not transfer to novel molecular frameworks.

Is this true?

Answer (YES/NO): NO